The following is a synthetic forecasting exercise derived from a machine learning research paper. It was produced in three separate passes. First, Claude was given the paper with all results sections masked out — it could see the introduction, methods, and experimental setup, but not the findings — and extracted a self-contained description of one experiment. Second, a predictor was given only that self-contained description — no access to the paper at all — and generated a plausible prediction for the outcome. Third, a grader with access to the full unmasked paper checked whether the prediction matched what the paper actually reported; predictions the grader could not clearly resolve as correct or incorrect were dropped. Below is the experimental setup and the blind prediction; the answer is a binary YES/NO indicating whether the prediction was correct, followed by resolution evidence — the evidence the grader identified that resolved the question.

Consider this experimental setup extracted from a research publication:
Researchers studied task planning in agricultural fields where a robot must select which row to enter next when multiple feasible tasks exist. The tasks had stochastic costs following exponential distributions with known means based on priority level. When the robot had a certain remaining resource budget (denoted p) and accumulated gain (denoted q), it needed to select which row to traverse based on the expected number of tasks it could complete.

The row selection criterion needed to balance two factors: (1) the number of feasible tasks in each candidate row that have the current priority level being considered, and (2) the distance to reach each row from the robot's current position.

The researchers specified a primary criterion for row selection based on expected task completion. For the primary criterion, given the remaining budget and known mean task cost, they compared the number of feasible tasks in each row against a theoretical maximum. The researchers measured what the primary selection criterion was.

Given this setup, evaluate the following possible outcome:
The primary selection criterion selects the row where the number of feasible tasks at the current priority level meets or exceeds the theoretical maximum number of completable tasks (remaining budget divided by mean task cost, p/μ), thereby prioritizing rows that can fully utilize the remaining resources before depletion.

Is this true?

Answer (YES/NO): NO